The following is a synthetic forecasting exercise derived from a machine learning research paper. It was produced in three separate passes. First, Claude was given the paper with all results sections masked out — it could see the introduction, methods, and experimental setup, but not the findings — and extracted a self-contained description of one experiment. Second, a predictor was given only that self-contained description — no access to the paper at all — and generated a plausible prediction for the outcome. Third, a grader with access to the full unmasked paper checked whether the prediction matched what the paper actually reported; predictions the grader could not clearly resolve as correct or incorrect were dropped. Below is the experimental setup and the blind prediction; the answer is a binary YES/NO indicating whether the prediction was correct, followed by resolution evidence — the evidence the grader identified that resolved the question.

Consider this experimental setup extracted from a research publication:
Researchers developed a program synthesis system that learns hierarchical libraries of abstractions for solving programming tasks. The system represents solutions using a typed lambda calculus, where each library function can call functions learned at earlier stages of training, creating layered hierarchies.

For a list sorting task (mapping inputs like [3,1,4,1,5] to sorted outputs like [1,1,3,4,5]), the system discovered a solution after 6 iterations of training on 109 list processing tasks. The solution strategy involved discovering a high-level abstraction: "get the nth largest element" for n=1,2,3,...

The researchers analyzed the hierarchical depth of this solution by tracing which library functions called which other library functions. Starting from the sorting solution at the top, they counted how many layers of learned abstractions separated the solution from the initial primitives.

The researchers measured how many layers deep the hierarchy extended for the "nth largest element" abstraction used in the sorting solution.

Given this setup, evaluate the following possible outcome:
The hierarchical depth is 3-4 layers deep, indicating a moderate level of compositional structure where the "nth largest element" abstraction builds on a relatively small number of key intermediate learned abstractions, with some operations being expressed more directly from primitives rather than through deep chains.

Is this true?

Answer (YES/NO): YES